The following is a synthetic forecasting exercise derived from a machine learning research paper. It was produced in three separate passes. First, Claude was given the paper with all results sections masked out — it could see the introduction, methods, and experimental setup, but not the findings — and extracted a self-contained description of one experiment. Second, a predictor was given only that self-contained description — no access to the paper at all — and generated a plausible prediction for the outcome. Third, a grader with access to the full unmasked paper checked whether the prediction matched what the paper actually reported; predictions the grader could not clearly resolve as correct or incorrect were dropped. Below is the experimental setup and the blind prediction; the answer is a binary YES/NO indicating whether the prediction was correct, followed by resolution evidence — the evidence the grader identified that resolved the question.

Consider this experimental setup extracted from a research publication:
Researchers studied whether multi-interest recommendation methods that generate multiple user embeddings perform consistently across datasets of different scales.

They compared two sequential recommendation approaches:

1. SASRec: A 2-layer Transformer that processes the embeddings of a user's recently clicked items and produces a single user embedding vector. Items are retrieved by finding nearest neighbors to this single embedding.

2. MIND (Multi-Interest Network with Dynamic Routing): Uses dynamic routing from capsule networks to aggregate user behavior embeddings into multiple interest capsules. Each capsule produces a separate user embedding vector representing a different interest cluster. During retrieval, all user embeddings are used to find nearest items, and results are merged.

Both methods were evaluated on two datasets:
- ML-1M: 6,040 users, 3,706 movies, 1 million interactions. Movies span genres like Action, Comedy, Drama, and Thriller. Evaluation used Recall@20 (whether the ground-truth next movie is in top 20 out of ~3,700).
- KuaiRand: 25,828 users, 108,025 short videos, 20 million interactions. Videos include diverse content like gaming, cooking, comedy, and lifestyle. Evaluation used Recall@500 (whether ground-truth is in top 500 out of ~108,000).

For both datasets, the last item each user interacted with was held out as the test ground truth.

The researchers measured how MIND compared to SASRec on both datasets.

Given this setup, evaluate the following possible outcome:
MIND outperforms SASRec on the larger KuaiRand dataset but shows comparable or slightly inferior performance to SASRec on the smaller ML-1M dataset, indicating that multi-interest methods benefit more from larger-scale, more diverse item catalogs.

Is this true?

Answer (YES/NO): NO